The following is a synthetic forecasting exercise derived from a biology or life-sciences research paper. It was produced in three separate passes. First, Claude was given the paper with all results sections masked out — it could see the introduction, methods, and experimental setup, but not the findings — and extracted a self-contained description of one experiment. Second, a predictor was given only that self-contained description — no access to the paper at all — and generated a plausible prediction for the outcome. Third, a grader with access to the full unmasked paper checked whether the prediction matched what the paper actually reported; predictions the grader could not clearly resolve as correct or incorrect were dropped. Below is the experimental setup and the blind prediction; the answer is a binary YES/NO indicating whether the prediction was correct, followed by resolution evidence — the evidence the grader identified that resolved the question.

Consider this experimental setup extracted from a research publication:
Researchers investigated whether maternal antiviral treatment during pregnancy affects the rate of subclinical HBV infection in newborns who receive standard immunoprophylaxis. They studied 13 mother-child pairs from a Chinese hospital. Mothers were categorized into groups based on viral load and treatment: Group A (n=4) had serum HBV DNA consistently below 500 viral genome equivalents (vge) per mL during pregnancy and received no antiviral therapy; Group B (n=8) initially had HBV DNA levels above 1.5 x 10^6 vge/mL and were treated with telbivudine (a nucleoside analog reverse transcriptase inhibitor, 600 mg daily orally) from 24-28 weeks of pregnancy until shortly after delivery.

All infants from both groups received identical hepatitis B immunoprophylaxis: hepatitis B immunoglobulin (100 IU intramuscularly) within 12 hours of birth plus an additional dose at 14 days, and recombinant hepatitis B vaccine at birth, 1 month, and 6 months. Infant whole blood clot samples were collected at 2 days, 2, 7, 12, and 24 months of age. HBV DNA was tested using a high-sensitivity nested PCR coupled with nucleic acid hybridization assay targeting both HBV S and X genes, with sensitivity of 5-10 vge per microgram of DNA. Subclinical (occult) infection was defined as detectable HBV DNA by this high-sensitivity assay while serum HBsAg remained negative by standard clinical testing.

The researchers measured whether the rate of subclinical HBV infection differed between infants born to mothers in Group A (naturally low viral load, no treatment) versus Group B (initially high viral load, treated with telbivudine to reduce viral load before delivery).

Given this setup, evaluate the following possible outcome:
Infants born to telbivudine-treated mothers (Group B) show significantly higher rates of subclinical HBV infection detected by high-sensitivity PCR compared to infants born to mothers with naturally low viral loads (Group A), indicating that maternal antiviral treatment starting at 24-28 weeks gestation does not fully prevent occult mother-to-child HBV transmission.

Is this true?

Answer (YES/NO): NO